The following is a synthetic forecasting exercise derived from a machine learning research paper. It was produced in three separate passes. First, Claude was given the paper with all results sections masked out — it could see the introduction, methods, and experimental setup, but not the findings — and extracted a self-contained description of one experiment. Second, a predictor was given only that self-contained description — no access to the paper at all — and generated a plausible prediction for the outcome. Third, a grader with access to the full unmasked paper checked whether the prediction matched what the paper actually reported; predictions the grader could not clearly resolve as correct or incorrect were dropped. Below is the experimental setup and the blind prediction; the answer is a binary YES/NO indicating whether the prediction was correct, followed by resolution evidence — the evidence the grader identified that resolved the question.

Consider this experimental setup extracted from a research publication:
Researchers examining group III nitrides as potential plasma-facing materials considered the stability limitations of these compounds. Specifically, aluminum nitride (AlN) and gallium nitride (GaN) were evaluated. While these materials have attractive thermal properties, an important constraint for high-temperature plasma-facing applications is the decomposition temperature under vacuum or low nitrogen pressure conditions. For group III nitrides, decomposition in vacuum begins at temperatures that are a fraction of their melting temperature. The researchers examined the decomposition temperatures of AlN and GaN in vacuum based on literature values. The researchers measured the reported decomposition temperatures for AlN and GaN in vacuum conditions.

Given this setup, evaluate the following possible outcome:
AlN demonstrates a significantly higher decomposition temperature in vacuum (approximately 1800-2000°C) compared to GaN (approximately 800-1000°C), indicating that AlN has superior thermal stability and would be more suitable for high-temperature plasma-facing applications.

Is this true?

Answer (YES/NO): NO